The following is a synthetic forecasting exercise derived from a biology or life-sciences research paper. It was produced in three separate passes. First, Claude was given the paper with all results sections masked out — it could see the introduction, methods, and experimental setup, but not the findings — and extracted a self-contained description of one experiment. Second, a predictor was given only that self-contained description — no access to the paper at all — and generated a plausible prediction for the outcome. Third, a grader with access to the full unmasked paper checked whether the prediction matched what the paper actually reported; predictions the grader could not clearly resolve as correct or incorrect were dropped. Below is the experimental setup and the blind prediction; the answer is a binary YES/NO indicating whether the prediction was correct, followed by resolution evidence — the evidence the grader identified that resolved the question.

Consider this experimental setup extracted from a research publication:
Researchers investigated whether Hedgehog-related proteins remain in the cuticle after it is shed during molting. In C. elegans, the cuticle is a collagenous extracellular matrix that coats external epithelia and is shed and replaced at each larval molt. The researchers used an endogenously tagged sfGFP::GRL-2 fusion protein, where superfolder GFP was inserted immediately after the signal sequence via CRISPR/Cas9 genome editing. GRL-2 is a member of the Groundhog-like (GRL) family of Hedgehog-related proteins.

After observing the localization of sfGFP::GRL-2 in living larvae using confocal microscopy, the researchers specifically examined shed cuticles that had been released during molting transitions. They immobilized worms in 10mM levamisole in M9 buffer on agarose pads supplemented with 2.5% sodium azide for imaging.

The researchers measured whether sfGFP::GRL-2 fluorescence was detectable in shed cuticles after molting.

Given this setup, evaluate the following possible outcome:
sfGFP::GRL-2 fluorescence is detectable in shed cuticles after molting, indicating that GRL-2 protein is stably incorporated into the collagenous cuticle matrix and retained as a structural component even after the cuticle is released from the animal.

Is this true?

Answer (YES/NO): YES